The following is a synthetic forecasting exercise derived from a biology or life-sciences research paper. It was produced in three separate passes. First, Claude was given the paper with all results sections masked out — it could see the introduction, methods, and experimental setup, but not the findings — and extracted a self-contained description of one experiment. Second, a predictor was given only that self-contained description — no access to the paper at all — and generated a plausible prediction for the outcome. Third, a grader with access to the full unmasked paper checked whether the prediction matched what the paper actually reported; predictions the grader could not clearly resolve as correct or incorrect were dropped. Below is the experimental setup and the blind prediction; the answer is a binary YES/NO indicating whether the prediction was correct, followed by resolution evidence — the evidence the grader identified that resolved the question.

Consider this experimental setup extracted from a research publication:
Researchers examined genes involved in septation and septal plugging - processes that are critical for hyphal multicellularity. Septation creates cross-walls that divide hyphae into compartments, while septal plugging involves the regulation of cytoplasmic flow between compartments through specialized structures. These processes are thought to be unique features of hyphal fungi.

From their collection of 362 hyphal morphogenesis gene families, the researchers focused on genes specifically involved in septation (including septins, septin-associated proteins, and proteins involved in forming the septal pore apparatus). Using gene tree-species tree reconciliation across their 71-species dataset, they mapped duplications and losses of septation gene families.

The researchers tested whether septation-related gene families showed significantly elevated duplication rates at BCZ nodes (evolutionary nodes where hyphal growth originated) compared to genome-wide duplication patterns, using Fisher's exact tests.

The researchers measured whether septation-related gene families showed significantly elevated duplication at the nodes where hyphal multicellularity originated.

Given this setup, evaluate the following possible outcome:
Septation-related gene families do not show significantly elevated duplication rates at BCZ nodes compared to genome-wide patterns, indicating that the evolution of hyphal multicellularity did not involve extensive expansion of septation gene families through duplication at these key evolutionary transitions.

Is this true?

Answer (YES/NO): YES